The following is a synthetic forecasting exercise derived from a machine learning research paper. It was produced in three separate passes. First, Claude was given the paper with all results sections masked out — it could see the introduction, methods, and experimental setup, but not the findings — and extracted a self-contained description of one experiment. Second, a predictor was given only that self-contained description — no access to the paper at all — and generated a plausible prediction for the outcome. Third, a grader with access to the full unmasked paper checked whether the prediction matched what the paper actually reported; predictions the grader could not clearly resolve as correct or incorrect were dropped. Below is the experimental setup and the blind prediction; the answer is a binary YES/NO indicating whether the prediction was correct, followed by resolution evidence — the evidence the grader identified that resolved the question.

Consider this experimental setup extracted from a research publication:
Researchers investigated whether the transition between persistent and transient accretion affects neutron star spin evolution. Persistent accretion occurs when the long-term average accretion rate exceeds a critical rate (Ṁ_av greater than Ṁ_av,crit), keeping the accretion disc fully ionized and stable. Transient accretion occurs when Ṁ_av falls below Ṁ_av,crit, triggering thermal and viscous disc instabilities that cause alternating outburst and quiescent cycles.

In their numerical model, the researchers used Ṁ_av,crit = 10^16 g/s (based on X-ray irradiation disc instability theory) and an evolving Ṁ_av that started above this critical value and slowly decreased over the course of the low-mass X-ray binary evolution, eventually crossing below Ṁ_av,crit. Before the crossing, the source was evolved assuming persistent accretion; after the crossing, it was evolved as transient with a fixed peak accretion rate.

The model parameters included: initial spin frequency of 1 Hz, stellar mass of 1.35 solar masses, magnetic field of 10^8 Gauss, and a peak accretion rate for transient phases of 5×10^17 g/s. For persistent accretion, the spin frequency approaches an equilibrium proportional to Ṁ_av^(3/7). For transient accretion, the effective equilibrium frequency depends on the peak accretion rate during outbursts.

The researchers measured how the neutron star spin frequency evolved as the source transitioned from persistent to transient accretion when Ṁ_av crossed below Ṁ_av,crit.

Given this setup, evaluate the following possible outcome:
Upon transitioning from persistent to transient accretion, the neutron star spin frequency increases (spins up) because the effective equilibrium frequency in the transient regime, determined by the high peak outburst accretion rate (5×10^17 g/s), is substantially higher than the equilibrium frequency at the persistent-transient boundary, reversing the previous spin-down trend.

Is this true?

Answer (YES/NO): YES